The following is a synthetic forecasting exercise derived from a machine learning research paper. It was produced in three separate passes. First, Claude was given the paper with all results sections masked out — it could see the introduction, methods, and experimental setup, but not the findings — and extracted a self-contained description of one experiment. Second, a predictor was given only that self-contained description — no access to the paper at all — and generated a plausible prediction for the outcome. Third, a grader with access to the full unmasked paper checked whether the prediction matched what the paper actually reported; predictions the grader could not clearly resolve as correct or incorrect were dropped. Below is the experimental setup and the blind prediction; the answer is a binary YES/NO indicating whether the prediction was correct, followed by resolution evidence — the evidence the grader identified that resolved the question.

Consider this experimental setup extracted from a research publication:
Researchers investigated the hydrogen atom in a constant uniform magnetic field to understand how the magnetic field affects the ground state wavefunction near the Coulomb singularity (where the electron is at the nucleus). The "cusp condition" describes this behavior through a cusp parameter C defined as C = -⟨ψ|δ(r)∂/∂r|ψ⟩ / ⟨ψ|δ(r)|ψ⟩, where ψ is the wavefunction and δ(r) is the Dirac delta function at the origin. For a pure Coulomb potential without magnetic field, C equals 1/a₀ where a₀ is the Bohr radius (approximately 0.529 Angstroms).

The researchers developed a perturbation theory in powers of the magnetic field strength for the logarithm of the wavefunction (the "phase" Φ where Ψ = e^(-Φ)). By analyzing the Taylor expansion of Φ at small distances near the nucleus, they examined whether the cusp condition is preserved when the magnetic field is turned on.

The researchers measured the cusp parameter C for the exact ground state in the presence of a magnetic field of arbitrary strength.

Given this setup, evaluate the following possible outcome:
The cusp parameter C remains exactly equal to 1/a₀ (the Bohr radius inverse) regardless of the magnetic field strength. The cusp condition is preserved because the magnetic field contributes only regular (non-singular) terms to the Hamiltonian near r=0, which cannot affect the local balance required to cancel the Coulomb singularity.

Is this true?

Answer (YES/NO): YES